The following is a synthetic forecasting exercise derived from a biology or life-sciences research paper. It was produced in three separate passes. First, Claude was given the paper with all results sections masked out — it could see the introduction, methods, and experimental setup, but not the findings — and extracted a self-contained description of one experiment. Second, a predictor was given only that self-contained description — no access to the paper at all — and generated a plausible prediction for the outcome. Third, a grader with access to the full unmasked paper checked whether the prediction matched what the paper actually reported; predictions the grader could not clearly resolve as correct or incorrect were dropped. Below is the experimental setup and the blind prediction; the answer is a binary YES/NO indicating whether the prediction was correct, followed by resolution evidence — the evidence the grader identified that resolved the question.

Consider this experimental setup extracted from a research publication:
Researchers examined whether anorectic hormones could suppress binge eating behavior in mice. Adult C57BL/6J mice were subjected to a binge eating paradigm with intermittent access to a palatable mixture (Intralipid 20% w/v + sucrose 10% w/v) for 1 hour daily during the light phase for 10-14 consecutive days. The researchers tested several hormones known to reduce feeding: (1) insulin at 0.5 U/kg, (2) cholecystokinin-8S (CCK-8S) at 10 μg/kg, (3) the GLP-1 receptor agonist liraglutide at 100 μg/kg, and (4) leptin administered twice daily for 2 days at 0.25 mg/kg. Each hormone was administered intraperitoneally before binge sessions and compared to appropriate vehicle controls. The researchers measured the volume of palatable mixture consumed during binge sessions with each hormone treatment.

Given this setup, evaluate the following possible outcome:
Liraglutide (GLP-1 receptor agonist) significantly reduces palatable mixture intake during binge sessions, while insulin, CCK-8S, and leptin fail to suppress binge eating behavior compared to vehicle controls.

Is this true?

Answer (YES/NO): NO